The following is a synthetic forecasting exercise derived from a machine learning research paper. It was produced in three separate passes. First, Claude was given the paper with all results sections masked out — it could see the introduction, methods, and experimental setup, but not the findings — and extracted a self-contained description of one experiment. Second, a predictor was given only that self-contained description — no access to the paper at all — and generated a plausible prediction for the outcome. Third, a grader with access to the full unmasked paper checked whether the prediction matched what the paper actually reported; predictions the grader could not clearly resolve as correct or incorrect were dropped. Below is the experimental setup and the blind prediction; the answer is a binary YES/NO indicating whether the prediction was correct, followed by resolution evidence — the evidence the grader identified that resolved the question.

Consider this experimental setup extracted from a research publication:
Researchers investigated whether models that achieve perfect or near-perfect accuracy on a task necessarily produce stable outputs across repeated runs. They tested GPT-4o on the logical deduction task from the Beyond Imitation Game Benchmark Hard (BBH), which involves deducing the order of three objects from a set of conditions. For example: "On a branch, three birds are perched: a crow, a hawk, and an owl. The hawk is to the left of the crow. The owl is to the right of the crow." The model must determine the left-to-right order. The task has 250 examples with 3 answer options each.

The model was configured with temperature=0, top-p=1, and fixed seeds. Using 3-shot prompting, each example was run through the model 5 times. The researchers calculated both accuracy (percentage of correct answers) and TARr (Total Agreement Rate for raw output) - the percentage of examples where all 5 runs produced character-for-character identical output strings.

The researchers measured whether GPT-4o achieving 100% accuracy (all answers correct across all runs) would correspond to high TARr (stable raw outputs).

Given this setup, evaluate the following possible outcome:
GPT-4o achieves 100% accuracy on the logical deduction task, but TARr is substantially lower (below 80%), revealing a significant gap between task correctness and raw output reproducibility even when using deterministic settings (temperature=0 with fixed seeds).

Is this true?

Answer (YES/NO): YES